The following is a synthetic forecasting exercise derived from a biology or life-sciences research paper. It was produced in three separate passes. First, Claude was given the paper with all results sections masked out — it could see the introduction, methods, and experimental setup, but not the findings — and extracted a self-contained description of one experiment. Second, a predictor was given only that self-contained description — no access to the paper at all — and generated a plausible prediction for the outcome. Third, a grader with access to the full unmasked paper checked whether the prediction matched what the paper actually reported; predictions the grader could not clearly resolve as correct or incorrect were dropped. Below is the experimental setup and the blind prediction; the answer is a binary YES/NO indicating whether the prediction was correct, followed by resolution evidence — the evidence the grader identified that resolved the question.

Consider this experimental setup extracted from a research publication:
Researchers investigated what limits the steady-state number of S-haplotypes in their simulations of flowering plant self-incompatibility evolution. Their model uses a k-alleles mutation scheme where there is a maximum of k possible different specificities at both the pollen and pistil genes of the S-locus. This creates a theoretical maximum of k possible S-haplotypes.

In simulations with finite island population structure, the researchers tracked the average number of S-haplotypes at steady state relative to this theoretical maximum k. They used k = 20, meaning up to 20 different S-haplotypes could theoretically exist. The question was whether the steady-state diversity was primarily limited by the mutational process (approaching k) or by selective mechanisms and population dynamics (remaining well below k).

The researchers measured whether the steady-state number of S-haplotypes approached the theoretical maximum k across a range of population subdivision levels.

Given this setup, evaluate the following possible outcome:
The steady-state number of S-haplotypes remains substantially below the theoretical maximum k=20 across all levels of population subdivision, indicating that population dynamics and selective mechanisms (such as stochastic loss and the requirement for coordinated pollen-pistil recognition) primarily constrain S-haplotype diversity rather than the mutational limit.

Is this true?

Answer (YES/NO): YES